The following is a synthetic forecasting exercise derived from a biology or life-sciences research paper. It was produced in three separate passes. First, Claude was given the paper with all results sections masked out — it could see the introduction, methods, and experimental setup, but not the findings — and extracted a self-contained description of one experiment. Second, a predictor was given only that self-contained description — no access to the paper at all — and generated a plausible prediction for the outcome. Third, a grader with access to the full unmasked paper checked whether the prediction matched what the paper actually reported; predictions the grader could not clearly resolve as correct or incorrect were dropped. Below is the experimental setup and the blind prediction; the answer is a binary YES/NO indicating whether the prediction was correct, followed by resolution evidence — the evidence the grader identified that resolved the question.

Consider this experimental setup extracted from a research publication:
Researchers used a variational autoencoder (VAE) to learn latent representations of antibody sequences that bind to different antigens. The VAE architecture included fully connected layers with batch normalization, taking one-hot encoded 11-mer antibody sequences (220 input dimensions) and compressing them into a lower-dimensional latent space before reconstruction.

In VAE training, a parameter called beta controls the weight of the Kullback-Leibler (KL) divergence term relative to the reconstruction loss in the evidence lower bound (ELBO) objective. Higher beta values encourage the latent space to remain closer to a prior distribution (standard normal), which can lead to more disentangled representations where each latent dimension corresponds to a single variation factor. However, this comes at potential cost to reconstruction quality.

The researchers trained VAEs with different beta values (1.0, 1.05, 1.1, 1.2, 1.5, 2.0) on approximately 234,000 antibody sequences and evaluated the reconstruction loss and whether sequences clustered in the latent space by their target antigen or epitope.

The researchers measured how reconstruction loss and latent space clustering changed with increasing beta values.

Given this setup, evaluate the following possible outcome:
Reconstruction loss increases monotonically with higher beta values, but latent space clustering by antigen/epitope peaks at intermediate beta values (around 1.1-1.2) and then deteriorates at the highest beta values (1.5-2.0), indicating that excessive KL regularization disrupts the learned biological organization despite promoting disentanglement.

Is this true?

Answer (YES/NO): NO